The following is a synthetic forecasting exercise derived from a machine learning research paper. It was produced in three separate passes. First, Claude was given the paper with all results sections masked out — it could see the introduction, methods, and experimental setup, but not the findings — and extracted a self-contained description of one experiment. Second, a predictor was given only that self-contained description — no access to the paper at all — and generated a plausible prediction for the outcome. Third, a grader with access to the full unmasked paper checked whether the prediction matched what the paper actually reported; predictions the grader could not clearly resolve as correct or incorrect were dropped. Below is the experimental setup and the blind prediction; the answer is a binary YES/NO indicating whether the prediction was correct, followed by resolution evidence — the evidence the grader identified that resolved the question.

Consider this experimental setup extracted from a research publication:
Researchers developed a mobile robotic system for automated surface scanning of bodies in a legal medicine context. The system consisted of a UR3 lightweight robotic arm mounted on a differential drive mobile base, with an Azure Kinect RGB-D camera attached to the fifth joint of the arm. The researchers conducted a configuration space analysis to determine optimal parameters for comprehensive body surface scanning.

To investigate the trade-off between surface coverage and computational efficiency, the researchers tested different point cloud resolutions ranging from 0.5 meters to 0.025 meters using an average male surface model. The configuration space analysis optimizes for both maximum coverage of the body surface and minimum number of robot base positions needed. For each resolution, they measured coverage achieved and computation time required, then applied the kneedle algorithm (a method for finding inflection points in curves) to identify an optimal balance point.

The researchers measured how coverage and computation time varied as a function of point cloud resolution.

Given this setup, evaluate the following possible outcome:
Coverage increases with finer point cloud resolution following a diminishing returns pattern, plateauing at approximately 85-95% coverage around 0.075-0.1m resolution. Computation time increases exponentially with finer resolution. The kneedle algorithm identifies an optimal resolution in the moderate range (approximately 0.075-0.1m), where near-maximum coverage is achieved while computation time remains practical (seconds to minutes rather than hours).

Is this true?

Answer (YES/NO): NO